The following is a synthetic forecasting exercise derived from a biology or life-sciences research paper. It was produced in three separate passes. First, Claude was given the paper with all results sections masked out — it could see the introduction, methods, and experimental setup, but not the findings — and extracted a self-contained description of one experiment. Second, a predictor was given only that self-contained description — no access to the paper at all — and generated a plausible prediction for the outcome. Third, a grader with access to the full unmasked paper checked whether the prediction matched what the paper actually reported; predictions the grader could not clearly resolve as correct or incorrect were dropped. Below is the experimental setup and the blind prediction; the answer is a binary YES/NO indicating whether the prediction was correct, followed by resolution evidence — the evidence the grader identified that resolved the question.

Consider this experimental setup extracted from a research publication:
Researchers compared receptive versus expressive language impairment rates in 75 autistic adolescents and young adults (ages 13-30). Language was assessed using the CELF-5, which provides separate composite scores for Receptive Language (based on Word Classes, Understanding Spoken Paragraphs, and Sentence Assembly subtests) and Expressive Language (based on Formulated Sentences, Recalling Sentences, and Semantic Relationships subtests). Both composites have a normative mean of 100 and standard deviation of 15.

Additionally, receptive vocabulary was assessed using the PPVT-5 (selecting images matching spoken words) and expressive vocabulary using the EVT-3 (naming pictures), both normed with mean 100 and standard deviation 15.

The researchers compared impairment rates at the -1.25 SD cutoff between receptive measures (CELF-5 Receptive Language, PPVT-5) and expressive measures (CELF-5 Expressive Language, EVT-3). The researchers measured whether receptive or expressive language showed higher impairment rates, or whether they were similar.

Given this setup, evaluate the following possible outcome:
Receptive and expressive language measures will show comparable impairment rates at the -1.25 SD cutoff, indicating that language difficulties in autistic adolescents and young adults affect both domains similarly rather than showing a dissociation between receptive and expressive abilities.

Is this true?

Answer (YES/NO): NO